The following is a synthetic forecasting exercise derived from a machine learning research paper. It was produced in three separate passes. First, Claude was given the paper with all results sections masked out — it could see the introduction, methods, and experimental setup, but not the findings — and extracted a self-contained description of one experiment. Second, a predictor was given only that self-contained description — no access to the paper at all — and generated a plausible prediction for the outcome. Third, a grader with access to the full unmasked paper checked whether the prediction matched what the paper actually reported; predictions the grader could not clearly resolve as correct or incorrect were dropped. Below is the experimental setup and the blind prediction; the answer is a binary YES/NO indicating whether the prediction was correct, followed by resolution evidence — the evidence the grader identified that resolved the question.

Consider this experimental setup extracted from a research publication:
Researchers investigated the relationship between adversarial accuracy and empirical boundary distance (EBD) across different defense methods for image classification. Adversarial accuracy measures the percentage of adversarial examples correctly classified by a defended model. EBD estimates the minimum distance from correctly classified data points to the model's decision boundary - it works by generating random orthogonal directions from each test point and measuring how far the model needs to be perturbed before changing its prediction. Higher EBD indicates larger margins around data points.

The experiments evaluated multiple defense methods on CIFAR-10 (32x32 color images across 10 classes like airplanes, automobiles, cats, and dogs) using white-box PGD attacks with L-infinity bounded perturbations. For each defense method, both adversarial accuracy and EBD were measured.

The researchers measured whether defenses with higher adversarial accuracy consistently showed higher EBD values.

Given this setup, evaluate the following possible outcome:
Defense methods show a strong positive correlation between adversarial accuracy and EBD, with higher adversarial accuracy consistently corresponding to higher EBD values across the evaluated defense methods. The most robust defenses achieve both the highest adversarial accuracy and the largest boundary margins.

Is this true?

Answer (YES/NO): NO